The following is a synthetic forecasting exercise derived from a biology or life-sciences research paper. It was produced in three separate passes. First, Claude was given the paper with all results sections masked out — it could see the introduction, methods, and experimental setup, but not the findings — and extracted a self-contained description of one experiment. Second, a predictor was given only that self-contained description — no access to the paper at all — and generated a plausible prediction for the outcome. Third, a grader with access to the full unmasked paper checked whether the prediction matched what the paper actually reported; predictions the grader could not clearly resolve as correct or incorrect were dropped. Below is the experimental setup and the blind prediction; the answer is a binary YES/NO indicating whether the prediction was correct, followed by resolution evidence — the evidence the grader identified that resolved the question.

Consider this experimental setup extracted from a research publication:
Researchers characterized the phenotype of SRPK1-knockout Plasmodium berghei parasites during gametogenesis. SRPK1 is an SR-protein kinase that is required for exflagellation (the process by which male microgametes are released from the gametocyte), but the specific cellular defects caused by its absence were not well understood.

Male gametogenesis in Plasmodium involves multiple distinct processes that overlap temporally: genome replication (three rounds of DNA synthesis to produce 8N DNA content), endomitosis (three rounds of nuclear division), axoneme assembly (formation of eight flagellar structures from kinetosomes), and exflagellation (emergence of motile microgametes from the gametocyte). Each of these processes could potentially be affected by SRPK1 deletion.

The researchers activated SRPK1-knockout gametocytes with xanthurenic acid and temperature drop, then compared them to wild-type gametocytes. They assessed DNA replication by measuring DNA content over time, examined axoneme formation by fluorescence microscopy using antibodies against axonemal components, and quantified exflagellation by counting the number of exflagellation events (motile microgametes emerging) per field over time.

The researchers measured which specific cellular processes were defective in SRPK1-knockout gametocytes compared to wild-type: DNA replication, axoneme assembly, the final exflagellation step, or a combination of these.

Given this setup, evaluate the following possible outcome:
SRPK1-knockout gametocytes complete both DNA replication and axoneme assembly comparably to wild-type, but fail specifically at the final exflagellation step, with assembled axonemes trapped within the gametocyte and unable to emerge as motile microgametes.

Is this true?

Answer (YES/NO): NO